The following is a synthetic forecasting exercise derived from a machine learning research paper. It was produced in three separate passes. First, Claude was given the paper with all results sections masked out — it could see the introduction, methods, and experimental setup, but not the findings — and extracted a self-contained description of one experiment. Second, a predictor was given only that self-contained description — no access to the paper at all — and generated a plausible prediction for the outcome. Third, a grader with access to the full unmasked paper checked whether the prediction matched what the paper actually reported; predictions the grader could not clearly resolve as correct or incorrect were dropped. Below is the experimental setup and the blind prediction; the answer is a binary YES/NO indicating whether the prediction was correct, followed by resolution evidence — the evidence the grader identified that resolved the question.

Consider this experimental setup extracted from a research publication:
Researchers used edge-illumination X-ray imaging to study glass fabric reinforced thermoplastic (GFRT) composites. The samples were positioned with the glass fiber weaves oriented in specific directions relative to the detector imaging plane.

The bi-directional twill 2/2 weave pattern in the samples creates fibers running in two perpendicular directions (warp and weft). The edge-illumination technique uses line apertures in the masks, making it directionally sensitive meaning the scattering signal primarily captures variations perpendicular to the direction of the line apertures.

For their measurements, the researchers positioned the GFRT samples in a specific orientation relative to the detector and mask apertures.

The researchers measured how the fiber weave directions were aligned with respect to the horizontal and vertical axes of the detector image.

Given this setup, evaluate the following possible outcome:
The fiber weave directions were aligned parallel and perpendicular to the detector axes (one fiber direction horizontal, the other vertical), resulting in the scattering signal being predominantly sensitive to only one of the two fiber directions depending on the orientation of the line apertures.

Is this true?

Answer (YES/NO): YES